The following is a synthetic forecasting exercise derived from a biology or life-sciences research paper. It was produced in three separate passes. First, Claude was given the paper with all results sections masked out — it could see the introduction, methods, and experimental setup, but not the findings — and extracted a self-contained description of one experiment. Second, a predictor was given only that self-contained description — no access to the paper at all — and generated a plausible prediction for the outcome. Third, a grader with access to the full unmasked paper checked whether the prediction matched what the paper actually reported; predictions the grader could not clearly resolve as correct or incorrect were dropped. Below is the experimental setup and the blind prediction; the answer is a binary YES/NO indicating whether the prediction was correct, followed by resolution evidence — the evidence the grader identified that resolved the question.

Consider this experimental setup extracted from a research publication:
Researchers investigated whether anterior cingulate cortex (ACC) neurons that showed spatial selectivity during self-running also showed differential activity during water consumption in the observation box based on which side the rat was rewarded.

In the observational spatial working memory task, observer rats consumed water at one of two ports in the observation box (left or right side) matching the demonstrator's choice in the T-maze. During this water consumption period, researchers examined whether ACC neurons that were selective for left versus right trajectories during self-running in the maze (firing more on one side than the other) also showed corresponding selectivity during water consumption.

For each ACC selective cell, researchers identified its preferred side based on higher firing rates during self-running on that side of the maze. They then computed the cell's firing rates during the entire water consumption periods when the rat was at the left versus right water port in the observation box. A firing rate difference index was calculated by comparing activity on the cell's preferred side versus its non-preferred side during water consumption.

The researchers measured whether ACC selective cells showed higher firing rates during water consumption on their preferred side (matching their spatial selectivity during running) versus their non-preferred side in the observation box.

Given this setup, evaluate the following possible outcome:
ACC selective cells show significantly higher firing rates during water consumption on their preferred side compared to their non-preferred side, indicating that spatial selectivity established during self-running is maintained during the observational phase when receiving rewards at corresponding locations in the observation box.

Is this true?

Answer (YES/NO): YES